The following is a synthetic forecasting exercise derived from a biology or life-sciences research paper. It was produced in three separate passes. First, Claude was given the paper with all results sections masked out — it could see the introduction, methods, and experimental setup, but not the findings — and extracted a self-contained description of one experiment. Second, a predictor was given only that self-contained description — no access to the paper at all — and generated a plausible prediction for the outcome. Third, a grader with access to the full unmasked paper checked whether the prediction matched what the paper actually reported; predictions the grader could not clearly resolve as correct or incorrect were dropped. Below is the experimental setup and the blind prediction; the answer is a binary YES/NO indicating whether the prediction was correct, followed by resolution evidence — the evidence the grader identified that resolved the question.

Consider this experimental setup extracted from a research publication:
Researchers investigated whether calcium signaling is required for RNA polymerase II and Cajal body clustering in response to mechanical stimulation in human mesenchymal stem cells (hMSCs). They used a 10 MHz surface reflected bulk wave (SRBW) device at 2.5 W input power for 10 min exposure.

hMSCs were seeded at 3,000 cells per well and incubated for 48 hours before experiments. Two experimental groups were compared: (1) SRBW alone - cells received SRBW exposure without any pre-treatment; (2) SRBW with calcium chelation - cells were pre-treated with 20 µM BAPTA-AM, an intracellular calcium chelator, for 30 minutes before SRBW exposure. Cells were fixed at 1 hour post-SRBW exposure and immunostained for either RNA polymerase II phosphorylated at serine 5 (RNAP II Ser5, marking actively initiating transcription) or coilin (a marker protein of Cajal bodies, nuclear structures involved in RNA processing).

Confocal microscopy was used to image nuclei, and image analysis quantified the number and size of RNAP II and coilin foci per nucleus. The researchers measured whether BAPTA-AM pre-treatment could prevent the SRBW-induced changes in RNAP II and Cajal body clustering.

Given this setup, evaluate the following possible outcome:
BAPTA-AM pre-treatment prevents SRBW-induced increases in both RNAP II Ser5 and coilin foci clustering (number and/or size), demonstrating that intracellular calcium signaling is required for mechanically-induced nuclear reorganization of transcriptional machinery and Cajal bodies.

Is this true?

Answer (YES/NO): YES